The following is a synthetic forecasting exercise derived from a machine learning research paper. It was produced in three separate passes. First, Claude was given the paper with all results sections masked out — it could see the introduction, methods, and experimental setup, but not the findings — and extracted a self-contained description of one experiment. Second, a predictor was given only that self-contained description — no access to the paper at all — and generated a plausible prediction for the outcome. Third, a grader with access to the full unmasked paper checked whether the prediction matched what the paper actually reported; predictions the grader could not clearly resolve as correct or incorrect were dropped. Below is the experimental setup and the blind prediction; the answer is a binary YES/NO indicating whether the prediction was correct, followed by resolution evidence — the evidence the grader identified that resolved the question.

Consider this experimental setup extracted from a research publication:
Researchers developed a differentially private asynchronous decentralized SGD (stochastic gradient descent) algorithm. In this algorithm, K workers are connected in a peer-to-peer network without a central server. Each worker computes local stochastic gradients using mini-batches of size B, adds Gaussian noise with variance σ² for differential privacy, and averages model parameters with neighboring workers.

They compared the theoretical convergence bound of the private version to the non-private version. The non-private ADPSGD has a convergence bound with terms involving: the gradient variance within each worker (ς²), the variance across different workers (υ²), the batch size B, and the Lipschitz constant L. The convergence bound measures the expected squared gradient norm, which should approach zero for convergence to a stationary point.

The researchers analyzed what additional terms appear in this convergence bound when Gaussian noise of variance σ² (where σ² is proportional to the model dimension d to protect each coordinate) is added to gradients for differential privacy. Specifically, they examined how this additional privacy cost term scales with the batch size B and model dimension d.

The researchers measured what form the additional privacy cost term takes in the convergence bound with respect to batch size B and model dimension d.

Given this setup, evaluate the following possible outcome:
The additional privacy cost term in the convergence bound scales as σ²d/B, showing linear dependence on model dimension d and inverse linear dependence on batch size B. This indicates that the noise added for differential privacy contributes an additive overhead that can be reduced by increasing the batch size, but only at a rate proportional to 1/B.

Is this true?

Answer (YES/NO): NO